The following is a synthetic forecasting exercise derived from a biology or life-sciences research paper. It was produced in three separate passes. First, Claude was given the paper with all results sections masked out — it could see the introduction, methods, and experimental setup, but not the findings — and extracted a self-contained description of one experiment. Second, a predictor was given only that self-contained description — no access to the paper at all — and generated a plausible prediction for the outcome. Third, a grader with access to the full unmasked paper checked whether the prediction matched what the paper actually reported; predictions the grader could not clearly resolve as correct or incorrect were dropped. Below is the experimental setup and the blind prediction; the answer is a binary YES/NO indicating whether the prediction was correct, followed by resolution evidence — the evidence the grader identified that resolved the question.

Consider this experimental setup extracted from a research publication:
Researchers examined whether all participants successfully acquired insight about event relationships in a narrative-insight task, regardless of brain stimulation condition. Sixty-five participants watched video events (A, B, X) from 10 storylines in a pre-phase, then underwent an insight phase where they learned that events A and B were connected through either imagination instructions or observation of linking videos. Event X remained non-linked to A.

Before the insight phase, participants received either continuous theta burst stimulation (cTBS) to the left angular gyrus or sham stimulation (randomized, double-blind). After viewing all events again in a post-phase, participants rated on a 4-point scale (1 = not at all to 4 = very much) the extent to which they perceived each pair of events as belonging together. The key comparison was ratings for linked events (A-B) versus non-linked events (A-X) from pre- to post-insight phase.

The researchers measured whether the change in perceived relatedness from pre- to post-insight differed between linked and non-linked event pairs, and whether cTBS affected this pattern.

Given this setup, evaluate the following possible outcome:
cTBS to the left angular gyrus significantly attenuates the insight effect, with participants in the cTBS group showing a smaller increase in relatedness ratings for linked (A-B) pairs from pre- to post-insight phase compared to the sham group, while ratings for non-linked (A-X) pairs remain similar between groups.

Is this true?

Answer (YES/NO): NO